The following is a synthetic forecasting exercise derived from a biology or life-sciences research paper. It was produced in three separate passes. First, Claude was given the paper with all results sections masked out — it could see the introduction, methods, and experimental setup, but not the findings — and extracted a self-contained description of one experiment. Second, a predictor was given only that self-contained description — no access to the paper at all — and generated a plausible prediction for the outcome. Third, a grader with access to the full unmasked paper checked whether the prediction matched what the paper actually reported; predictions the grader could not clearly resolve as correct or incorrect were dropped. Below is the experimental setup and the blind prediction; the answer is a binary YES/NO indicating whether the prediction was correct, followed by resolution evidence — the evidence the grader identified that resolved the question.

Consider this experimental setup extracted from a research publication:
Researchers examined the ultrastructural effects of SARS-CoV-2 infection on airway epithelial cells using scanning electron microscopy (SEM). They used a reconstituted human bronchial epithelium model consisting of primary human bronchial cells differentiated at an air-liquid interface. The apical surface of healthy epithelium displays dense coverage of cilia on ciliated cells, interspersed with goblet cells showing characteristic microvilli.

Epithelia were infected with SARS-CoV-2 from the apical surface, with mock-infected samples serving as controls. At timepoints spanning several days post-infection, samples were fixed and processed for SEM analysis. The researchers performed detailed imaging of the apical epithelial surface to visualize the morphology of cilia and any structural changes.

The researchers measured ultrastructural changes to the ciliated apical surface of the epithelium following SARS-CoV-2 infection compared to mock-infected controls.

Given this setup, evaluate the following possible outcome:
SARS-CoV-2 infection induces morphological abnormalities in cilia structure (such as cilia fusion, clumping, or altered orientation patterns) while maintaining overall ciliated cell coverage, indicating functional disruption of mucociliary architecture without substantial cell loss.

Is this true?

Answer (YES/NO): NO